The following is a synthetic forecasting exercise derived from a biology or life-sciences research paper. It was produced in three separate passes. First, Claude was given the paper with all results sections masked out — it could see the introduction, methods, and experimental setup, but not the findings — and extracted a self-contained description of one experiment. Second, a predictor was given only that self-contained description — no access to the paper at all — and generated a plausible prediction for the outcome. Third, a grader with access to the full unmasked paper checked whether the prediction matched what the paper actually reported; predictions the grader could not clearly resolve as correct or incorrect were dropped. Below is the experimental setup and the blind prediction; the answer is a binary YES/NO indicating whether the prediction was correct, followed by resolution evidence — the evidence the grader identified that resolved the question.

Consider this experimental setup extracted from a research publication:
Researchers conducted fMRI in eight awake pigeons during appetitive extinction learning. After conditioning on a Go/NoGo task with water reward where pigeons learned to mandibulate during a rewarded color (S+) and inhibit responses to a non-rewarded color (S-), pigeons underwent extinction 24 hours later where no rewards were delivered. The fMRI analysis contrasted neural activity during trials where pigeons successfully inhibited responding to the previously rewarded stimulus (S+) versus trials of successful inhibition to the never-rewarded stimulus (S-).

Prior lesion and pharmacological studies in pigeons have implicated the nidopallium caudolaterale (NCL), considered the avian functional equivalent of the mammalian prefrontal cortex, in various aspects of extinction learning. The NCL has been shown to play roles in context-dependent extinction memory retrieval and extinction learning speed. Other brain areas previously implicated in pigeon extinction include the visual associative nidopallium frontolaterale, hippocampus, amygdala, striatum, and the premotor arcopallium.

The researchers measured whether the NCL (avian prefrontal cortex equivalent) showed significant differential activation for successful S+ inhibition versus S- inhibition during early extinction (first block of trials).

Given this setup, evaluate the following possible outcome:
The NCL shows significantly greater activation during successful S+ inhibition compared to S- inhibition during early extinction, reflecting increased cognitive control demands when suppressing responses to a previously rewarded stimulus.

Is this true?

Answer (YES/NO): YES